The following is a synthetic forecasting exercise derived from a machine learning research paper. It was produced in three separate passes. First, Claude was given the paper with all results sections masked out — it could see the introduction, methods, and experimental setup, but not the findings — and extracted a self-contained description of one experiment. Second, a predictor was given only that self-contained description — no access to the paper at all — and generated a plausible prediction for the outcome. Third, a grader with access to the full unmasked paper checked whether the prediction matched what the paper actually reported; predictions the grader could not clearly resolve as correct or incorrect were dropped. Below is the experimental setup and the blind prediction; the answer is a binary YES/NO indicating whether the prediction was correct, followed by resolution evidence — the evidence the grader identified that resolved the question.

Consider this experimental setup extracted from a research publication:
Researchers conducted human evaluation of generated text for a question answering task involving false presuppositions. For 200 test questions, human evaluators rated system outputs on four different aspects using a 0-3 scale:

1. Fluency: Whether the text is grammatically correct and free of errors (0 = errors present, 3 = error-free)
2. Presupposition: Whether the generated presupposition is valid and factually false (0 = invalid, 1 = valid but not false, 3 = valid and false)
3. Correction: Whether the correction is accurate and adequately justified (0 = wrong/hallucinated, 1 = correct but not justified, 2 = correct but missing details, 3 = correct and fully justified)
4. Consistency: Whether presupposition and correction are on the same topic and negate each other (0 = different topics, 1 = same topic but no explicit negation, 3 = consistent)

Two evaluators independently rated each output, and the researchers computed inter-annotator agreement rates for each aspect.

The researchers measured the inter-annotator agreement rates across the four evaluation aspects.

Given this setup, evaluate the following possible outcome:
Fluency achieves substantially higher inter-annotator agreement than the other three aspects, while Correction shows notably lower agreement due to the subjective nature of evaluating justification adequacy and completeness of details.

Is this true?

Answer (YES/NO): YES